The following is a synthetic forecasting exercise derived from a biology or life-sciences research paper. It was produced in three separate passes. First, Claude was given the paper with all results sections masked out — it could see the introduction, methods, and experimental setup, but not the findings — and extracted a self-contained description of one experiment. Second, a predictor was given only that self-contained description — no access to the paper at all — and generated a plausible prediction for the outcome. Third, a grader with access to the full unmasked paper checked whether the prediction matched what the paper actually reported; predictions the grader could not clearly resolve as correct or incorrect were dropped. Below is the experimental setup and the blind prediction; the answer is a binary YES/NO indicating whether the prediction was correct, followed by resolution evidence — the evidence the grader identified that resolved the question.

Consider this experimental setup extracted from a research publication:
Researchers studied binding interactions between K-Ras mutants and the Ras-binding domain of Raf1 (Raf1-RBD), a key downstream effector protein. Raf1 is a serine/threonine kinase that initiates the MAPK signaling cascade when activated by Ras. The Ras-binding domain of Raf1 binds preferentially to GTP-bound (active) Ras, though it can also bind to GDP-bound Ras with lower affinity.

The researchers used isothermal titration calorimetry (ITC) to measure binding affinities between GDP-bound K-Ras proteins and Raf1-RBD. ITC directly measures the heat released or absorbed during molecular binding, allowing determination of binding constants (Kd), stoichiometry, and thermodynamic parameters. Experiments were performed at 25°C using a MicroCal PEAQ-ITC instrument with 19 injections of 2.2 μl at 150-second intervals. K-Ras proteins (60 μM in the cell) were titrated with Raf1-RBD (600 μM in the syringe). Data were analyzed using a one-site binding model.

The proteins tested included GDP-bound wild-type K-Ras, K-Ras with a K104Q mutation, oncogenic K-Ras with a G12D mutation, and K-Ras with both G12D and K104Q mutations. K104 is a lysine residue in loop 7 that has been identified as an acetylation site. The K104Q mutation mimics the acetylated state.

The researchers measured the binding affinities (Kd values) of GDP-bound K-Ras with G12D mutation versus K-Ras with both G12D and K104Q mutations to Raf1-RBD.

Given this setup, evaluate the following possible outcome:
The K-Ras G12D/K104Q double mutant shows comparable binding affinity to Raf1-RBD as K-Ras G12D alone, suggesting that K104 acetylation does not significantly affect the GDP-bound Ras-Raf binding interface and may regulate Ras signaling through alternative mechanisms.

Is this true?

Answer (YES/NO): YES